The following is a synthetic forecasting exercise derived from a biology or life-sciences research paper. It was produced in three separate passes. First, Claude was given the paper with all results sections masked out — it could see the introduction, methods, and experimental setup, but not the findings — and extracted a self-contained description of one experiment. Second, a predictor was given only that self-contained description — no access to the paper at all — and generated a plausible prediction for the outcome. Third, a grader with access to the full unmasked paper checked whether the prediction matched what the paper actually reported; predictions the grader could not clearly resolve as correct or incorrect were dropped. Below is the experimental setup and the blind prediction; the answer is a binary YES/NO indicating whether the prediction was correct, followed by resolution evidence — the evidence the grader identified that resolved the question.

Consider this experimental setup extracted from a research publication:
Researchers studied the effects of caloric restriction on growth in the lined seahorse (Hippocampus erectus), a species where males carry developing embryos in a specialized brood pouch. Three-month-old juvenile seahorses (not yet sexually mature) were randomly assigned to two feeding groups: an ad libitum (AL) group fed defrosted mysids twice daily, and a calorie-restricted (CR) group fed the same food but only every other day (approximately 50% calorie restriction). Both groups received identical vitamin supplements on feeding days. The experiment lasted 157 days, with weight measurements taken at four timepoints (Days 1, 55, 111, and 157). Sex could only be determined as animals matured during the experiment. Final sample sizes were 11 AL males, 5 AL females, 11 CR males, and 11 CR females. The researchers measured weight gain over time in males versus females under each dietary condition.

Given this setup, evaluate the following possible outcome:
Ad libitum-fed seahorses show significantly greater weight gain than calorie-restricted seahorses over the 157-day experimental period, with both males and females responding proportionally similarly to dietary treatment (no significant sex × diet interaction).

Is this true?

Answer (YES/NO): NO